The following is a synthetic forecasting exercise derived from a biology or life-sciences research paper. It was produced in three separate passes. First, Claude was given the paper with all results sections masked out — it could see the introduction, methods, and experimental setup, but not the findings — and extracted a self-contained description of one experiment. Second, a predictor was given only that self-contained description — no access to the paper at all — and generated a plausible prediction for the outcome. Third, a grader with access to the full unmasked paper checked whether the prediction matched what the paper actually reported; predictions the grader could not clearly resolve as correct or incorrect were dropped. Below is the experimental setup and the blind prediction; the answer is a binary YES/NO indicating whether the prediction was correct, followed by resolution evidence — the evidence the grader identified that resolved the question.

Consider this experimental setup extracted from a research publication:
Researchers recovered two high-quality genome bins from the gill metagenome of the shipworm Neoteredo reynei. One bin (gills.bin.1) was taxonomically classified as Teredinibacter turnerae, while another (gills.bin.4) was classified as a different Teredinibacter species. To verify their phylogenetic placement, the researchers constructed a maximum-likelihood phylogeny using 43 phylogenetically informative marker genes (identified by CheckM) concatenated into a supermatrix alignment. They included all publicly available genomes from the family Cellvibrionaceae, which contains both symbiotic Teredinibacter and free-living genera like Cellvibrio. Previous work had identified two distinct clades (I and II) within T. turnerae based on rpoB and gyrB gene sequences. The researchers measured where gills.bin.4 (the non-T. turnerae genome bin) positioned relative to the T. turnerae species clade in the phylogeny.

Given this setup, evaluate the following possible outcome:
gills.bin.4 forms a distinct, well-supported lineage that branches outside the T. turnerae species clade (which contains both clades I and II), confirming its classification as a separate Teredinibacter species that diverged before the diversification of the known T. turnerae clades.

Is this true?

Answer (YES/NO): YES